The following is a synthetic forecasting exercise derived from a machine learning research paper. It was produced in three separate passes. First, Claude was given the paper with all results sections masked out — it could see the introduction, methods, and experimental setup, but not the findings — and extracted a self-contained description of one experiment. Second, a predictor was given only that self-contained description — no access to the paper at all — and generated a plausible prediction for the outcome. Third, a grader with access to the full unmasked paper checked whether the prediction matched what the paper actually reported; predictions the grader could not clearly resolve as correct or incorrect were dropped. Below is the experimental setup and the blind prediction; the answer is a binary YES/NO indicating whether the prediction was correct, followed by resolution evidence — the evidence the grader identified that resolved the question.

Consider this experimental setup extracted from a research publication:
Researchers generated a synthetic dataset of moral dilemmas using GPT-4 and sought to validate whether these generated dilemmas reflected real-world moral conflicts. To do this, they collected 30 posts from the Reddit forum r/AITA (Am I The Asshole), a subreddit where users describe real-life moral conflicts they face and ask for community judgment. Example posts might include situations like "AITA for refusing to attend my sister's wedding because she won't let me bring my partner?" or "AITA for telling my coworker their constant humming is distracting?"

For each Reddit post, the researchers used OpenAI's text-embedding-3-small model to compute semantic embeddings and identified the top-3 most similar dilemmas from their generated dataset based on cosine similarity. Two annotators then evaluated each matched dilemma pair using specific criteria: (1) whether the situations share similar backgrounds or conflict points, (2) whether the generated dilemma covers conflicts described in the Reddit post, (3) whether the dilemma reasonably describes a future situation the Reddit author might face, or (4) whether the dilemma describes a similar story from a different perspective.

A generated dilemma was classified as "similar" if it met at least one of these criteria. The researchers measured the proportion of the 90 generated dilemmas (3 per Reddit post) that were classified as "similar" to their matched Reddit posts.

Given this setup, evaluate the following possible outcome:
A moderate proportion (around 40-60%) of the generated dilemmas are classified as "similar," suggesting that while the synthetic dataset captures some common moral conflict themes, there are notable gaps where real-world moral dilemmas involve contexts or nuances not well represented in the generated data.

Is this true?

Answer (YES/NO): YES